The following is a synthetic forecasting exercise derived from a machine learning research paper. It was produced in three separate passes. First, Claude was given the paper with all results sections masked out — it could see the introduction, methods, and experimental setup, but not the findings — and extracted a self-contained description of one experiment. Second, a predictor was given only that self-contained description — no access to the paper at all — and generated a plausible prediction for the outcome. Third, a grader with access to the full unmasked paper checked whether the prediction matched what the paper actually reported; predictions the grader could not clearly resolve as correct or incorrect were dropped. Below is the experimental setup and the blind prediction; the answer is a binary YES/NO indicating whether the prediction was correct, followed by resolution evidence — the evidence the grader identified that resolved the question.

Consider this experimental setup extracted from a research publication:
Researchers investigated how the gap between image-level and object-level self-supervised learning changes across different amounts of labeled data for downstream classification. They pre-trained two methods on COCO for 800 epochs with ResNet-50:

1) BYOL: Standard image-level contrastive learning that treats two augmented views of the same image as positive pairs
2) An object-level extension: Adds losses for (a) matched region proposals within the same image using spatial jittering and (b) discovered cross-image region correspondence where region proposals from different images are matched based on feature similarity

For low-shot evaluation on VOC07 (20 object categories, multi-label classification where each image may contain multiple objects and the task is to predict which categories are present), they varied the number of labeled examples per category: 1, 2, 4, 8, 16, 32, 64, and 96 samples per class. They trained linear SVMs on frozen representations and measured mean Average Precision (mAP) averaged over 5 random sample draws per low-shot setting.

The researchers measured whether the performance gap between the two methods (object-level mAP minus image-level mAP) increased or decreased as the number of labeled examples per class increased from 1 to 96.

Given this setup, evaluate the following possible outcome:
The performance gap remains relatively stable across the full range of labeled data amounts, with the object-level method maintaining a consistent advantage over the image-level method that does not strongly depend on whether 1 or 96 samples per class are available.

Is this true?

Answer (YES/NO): NO